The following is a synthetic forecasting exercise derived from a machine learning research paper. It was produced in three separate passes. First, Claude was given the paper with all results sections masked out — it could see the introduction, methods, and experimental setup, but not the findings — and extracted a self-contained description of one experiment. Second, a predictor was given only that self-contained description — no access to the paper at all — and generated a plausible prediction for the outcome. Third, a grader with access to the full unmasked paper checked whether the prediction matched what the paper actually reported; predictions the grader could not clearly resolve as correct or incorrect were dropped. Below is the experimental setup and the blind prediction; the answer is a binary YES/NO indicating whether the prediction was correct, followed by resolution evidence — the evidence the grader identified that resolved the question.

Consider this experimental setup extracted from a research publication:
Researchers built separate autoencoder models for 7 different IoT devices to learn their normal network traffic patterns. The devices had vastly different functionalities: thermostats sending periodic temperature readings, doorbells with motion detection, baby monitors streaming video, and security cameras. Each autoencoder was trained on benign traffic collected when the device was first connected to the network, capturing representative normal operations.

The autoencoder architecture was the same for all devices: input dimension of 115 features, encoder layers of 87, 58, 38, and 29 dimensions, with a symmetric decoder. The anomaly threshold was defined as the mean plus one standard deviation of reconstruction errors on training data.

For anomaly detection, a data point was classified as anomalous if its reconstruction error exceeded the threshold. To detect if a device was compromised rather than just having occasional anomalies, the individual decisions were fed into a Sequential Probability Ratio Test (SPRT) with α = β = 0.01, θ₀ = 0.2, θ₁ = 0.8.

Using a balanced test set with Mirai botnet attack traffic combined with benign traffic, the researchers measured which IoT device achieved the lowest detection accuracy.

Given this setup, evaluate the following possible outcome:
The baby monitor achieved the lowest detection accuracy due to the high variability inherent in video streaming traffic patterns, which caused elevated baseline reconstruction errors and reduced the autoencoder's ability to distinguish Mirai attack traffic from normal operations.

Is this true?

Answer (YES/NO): YES